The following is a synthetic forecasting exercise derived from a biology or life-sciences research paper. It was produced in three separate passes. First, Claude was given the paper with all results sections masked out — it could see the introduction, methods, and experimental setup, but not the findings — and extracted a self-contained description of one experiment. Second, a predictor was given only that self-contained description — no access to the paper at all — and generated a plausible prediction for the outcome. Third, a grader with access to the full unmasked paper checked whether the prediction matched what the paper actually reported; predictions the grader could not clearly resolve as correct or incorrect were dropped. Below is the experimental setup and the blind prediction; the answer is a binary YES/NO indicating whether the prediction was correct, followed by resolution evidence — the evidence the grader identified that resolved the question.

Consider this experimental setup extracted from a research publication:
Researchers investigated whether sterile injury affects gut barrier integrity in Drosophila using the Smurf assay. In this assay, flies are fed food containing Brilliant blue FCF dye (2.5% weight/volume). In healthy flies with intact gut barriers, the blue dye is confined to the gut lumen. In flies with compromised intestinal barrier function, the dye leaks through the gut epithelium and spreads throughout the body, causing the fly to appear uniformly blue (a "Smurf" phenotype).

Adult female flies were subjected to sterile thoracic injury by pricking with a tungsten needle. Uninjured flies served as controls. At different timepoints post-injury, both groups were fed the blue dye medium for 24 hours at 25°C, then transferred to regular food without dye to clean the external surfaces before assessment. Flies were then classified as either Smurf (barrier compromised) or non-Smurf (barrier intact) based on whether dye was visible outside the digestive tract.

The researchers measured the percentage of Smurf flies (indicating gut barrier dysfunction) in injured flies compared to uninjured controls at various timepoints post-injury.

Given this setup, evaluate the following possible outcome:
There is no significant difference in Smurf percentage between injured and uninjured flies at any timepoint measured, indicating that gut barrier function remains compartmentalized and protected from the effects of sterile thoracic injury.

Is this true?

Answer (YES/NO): NO